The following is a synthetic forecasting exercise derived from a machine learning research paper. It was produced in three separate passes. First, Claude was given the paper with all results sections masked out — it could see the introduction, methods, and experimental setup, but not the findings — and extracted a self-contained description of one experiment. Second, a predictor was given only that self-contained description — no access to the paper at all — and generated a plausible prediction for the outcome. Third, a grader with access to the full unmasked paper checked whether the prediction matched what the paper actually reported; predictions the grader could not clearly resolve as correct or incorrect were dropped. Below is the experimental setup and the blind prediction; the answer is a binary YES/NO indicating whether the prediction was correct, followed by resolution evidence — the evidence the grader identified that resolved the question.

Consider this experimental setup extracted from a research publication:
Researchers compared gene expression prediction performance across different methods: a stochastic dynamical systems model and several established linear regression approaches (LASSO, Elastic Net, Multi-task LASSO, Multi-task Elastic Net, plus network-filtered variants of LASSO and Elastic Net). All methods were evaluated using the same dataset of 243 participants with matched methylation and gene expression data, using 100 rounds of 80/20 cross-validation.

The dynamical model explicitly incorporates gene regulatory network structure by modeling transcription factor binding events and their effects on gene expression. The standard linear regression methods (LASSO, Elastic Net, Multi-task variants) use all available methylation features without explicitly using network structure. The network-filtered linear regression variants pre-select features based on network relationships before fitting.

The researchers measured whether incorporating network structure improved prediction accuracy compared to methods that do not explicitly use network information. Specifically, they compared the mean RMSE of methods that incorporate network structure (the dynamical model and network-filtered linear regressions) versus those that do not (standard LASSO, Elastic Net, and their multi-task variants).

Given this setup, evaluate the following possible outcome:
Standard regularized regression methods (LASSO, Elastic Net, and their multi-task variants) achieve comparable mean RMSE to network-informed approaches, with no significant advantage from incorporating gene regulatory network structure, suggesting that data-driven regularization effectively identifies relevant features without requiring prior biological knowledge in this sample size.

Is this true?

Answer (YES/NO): NO